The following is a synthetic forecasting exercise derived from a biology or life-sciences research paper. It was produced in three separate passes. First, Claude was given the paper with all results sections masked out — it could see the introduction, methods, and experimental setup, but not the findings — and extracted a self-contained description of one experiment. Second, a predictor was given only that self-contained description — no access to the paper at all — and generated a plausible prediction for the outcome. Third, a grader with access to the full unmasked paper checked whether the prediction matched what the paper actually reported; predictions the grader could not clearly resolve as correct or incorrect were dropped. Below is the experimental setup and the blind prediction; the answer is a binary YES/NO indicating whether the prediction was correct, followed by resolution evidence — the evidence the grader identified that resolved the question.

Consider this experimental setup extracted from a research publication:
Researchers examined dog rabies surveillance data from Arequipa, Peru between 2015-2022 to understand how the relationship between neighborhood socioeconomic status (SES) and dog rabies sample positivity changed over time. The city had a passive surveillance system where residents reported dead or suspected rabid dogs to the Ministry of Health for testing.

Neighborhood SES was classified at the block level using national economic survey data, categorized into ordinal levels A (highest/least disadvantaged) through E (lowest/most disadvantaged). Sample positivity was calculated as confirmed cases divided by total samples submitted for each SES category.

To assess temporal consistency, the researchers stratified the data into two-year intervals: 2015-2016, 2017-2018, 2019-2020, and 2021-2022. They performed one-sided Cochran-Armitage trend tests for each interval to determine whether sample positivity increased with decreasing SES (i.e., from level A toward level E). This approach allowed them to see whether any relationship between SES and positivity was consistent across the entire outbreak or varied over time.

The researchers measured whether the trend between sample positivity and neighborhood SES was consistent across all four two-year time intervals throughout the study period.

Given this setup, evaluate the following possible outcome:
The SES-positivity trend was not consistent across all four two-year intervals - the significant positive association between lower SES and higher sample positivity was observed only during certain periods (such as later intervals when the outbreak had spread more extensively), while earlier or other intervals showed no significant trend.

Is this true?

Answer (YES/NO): NO